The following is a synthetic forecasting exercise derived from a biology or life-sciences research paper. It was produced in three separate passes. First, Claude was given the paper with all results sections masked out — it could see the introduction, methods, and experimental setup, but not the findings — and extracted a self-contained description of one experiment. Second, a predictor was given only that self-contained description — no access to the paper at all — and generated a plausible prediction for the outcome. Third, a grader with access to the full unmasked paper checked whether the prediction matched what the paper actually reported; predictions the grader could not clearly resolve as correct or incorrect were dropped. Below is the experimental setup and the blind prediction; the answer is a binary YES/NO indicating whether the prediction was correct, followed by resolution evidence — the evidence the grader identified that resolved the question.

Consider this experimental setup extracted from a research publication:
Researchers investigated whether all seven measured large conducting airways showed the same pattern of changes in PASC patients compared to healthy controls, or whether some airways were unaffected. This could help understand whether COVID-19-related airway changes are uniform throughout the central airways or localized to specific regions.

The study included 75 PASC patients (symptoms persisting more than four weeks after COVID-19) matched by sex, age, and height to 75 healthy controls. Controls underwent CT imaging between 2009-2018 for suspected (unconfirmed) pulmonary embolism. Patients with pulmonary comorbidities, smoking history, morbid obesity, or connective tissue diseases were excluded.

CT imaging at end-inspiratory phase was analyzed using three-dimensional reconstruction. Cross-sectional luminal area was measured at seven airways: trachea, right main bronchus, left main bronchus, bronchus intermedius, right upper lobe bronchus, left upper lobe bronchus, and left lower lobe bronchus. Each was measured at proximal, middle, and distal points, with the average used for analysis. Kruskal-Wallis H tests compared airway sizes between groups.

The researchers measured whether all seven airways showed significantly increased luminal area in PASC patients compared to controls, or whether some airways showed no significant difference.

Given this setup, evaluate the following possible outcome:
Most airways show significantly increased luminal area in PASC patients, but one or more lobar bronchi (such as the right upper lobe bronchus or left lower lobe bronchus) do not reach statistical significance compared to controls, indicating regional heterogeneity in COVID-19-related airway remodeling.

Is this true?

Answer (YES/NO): NO